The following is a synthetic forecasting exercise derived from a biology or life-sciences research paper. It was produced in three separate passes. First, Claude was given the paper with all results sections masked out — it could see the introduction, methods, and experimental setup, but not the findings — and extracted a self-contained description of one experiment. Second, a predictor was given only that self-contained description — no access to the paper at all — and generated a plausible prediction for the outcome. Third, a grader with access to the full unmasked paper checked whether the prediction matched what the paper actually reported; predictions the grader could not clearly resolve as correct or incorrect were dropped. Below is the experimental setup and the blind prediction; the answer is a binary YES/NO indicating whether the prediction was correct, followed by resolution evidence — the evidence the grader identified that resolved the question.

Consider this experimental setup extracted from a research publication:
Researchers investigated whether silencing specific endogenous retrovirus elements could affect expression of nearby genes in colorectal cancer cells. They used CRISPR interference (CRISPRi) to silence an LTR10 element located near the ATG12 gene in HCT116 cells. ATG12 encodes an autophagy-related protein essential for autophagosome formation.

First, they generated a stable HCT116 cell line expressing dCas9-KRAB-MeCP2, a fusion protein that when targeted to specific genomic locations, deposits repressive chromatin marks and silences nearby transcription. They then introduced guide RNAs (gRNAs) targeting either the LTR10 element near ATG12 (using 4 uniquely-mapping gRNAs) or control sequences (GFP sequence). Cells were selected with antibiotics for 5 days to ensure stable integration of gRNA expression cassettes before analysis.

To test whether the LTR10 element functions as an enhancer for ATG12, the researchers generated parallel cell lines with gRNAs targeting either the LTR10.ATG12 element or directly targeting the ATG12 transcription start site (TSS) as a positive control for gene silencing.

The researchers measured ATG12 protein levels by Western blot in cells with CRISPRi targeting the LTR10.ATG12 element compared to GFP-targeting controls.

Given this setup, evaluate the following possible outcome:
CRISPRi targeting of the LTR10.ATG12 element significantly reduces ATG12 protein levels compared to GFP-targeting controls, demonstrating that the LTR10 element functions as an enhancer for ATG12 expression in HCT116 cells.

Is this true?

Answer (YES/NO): YES